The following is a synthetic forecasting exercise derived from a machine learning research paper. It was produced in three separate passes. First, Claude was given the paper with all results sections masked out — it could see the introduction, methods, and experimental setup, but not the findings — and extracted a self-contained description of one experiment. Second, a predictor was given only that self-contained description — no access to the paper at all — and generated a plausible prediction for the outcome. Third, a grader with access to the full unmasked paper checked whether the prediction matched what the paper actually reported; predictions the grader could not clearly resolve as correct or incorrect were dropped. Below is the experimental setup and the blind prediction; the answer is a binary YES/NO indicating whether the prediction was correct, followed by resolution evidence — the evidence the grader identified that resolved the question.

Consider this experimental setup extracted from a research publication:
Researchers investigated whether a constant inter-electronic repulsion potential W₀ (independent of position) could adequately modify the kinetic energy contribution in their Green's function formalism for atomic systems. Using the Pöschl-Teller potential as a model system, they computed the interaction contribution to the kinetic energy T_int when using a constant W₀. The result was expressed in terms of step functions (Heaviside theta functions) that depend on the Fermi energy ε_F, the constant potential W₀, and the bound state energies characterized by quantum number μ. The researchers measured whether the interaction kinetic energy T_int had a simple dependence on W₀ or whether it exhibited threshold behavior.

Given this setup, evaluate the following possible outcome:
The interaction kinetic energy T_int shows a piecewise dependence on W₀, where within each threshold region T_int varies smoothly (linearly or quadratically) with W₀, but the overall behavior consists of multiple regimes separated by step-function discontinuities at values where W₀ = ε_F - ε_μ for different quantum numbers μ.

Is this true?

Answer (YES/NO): NO